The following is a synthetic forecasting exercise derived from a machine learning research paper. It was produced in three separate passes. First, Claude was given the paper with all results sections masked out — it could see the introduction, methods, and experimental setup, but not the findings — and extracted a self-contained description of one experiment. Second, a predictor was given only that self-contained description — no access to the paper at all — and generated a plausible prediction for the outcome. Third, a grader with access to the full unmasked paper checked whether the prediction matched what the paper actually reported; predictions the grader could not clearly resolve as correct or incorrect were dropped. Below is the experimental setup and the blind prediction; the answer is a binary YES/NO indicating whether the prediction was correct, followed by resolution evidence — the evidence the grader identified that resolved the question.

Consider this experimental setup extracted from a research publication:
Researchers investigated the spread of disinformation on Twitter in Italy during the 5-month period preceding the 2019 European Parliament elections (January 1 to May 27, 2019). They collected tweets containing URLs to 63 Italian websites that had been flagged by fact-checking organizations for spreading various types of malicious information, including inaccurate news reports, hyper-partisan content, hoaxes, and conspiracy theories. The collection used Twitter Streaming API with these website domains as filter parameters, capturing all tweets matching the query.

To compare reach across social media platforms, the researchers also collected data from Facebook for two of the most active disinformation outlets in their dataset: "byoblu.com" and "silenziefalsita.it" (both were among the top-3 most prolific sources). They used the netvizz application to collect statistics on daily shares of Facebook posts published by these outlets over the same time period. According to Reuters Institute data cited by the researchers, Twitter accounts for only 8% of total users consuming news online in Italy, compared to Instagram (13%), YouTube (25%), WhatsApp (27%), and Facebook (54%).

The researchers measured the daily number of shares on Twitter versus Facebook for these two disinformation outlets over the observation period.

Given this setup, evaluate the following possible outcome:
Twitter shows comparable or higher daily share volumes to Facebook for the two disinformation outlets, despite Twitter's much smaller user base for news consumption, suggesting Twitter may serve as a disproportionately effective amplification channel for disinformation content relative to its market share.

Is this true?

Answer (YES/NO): NO